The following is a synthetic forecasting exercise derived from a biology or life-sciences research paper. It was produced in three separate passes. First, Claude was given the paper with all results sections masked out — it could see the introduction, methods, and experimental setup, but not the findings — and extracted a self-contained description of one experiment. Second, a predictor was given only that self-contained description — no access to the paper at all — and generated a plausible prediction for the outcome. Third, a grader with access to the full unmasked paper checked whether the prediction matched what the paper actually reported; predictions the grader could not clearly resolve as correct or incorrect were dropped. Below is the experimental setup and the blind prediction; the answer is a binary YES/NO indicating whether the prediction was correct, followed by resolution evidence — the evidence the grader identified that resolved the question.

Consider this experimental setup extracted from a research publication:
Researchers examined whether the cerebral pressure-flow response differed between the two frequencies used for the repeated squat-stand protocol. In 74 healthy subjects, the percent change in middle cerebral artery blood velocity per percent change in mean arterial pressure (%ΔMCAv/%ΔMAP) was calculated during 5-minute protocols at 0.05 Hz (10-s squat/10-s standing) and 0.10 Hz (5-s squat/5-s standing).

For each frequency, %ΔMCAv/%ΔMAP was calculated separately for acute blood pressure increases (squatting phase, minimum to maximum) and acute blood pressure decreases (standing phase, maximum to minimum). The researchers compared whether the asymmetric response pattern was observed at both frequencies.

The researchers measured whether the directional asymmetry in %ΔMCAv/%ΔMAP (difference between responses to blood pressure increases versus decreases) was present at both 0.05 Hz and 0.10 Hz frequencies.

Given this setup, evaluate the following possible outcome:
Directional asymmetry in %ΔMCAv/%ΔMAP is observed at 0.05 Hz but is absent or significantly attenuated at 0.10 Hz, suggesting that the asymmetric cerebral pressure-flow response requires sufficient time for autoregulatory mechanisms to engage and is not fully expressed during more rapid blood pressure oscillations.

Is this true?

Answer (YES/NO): NO